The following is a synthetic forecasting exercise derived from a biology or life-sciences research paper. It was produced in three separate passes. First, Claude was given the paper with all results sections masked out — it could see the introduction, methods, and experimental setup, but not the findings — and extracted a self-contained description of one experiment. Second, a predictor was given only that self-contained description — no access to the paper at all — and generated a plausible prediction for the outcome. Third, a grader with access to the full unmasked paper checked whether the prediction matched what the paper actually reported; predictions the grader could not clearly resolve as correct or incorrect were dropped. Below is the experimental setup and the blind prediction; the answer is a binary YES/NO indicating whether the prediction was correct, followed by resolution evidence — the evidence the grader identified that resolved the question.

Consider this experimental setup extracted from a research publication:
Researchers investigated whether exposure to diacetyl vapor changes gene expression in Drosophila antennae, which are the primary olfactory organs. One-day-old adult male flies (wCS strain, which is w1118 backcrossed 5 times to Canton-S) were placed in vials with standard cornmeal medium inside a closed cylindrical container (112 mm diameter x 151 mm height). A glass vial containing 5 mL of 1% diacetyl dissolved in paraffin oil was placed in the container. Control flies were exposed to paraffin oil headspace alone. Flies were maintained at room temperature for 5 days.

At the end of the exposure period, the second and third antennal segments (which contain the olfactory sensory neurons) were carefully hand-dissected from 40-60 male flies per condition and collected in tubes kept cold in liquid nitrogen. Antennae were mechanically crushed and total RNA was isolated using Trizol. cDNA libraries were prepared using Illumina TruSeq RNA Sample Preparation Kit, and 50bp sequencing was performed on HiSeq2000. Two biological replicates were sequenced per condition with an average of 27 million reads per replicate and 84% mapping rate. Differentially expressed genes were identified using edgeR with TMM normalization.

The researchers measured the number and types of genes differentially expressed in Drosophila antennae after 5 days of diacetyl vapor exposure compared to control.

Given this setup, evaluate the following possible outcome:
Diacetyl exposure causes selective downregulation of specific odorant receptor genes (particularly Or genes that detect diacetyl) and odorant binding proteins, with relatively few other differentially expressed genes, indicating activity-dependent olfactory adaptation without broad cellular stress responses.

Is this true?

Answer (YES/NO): NO